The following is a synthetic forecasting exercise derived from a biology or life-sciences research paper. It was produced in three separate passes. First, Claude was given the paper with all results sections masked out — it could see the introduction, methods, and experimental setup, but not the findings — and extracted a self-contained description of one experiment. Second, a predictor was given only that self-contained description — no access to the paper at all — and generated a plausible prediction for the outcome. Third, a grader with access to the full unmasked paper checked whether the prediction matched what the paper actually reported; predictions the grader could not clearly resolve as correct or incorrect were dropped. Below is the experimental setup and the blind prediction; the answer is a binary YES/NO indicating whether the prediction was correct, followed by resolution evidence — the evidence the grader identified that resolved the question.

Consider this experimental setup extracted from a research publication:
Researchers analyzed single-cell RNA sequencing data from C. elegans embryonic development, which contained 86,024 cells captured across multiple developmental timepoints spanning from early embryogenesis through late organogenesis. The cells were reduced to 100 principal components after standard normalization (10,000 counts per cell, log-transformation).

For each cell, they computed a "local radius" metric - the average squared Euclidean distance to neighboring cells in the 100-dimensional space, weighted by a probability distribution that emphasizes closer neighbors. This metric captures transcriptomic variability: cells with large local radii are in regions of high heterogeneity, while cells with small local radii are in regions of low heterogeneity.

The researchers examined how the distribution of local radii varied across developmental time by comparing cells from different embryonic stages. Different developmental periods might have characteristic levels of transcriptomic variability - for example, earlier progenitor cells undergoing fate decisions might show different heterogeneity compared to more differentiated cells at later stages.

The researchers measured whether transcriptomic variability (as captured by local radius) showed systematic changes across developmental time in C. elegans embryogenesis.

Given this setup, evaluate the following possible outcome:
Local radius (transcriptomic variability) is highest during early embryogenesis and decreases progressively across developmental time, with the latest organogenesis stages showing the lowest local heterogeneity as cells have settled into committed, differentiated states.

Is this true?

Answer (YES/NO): NO